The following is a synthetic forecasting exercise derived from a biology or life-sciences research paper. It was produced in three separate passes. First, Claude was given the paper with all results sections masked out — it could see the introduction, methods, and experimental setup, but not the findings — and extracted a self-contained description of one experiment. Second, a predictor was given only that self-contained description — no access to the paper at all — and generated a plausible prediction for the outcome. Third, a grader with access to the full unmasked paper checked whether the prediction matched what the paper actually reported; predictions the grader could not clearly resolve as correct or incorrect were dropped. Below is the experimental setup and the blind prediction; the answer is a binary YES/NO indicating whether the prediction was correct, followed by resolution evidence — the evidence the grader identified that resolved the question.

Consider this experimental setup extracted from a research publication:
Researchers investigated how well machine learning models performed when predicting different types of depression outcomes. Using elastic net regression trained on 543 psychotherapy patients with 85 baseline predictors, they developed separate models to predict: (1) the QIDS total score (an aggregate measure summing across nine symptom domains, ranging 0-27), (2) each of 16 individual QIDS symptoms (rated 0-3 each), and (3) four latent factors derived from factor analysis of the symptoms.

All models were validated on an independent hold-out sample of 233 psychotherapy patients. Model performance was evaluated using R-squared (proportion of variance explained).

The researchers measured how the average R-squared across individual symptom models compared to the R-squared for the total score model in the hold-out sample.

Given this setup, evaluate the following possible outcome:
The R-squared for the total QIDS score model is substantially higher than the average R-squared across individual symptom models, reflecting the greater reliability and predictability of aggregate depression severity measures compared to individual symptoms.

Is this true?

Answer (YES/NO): YES